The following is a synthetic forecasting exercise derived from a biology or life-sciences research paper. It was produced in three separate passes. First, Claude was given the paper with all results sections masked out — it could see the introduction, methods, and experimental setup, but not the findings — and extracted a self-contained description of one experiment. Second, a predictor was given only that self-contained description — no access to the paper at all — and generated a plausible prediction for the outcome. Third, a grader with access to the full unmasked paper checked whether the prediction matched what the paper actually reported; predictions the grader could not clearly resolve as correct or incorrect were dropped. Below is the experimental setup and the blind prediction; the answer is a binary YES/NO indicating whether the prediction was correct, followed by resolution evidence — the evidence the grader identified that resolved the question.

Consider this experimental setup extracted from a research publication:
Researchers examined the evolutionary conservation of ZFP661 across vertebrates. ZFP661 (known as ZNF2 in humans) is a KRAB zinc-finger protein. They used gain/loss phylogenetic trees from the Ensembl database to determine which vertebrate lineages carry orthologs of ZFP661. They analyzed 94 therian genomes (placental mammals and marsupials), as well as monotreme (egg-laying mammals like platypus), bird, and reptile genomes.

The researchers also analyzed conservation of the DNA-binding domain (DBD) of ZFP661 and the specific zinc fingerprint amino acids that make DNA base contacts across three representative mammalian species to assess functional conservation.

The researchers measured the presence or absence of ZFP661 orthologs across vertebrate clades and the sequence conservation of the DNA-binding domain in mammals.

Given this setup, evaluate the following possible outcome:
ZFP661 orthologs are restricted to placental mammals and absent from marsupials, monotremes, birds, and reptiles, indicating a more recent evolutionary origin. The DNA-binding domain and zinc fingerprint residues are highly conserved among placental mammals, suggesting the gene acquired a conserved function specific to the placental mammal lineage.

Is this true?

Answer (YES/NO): NO